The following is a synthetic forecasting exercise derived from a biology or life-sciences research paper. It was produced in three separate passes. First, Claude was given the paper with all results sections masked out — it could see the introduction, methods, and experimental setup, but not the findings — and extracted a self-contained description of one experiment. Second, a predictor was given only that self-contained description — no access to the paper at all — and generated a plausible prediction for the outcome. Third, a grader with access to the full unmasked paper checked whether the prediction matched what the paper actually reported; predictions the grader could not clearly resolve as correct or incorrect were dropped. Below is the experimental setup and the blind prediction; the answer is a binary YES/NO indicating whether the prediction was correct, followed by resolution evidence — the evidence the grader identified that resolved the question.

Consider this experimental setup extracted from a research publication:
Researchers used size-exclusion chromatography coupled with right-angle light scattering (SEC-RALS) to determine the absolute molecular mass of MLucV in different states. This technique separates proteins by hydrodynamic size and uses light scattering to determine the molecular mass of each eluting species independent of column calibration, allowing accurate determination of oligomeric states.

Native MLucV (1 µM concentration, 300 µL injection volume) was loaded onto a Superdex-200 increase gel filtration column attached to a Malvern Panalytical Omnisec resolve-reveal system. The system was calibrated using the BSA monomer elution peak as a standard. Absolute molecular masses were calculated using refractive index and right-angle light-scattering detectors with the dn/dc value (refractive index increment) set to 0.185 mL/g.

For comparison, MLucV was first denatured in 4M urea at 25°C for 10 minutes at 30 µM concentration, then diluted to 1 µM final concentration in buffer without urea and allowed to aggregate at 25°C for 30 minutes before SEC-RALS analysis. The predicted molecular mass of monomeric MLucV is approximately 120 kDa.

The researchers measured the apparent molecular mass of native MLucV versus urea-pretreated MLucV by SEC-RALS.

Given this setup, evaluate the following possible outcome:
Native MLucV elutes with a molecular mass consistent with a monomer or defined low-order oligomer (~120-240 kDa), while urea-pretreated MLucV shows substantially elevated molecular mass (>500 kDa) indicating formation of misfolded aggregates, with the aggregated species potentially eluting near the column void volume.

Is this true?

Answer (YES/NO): YES